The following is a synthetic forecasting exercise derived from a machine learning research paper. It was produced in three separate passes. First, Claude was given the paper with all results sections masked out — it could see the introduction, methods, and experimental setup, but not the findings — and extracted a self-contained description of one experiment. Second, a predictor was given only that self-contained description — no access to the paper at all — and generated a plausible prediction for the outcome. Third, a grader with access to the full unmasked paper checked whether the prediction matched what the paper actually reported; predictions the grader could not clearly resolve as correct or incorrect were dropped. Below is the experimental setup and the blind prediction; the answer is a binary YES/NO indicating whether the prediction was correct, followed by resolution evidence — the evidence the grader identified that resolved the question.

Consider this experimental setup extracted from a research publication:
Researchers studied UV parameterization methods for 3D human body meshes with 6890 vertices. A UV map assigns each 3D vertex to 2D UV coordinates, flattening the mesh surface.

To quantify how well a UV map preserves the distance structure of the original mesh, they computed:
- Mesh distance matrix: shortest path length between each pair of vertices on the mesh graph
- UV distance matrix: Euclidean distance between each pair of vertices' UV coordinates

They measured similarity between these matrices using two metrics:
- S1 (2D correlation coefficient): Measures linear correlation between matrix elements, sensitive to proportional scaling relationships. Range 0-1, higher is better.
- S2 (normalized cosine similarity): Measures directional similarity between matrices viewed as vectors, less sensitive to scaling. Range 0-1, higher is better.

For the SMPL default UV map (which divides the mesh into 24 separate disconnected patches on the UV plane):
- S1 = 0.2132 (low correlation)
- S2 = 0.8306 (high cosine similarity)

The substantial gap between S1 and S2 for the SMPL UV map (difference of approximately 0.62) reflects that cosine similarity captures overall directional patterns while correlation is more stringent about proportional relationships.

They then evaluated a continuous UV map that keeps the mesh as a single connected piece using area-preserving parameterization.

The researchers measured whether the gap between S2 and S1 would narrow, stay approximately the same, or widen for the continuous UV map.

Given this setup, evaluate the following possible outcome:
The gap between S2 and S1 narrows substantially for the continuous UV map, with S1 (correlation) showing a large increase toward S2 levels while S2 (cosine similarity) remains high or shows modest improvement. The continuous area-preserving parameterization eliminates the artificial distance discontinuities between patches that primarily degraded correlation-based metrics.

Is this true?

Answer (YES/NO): YES